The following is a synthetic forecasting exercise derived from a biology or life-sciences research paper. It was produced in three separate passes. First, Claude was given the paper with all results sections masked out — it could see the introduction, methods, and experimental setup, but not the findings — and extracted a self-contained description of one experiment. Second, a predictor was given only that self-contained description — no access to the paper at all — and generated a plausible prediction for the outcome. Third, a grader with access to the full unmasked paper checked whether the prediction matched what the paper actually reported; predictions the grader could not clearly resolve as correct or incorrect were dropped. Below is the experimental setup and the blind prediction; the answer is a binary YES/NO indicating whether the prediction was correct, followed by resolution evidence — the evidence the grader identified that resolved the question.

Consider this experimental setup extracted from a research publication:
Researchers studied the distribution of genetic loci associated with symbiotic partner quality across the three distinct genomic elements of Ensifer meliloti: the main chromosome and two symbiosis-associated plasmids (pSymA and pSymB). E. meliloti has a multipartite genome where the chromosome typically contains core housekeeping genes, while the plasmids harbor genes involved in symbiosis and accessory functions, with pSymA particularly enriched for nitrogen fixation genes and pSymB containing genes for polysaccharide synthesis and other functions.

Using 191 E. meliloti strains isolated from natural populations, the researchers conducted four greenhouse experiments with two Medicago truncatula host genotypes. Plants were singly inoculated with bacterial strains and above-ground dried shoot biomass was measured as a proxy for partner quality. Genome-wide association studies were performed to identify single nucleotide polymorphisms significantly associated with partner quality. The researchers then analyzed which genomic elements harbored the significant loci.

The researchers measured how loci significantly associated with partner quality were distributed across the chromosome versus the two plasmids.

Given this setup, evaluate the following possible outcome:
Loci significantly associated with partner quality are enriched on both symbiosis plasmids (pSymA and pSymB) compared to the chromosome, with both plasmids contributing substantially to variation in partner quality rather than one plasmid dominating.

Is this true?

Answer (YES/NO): YES